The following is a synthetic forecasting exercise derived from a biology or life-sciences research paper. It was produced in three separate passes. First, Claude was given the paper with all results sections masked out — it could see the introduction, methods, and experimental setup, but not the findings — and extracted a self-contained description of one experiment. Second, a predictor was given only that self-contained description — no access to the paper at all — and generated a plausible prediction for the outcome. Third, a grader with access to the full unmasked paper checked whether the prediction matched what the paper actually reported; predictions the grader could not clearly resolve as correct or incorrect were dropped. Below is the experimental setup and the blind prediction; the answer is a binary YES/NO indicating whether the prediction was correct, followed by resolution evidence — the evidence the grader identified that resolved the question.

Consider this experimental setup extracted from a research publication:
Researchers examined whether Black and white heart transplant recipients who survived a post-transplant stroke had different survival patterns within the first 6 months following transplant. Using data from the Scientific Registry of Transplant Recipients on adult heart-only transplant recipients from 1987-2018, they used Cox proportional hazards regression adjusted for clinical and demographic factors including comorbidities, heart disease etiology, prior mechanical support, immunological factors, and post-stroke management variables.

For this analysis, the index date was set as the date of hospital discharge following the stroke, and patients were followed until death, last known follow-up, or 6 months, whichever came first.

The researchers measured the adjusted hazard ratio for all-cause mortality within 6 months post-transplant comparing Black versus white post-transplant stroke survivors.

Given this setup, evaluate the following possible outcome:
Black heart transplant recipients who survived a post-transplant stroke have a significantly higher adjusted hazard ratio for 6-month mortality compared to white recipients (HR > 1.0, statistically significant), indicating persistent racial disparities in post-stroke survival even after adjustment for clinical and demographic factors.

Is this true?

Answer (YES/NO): NO